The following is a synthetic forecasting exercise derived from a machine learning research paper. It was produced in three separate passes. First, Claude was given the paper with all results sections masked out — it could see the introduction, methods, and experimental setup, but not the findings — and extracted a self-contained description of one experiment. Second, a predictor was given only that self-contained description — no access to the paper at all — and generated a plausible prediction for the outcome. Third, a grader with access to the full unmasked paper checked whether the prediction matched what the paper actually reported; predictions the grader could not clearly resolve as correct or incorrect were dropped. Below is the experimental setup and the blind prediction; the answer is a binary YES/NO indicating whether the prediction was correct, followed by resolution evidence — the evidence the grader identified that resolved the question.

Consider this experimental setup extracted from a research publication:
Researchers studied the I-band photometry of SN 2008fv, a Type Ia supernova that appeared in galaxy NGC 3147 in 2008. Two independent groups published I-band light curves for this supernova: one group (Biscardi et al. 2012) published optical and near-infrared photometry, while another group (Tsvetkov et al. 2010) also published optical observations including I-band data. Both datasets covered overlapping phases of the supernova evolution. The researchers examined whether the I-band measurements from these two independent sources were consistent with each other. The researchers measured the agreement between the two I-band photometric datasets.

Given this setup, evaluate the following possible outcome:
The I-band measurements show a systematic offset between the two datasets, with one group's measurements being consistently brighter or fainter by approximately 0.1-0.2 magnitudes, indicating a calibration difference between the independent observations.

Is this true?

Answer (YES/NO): NO